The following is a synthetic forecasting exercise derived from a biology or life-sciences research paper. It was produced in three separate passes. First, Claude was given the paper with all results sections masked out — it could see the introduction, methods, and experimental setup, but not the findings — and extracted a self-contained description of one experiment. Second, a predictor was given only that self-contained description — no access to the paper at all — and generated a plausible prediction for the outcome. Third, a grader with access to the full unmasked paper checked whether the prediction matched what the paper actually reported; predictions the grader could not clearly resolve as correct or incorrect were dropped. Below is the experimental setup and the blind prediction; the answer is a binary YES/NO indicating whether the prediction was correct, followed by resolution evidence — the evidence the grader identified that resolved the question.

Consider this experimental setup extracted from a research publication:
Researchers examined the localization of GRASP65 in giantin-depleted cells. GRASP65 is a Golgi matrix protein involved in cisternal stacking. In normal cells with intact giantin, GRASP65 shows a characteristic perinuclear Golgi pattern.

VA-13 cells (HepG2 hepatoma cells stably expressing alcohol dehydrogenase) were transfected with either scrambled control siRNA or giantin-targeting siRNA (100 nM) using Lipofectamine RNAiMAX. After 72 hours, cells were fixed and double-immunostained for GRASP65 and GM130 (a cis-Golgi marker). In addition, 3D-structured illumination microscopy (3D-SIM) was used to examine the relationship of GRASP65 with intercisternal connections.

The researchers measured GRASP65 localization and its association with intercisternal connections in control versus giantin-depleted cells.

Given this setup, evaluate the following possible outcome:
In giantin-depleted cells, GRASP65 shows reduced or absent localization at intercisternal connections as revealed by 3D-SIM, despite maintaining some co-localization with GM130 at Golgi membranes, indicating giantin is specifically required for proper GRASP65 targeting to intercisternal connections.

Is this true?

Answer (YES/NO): NO